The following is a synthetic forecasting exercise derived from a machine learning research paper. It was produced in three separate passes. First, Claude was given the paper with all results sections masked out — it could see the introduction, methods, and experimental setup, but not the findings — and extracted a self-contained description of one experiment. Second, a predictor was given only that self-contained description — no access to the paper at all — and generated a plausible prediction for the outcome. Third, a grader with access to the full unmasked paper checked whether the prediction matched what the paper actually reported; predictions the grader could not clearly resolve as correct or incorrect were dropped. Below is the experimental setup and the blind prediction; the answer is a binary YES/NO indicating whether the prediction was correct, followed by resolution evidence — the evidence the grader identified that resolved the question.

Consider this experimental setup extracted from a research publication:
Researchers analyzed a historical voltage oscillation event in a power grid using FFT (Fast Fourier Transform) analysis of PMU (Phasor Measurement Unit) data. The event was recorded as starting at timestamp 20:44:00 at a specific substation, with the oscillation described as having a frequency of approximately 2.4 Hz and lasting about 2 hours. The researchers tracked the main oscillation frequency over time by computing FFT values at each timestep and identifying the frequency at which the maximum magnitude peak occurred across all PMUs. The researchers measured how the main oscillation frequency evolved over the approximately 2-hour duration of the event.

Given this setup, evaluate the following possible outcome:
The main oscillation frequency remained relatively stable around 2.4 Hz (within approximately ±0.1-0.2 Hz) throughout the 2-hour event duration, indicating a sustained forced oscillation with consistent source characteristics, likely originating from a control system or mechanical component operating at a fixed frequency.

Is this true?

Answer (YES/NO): NO